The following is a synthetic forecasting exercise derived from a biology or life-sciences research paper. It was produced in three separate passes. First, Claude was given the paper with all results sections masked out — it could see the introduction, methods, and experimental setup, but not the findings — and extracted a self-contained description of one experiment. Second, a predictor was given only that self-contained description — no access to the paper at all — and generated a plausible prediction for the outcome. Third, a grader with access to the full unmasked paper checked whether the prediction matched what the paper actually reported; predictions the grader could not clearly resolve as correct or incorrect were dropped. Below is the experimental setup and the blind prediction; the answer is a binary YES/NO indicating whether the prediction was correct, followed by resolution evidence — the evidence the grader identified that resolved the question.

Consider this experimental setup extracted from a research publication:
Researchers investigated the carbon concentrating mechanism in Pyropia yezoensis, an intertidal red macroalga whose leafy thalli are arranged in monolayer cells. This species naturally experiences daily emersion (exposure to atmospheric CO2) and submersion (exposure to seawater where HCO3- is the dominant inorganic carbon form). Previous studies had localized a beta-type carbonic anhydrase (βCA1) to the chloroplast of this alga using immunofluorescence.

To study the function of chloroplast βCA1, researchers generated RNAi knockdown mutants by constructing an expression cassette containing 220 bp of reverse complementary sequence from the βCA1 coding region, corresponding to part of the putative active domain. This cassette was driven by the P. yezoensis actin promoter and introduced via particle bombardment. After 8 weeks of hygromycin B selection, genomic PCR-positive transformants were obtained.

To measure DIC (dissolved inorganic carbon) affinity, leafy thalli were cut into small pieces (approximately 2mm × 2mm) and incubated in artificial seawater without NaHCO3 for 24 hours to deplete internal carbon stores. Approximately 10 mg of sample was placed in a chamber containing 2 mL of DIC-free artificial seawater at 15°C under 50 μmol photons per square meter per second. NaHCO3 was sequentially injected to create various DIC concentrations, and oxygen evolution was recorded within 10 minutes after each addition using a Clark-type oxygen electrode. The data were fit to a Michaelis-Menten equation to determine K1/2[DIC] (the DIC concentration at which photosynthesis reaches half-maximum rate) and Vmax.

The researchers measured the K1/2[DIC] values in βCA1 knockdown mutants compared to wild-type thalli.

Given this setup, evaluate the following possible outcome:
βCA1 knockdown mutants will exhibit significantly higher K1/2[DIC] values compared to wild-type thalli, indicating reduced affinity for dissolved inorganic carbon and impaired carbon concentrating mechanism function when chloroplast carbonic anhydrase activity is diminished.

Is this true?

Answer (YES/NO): YES